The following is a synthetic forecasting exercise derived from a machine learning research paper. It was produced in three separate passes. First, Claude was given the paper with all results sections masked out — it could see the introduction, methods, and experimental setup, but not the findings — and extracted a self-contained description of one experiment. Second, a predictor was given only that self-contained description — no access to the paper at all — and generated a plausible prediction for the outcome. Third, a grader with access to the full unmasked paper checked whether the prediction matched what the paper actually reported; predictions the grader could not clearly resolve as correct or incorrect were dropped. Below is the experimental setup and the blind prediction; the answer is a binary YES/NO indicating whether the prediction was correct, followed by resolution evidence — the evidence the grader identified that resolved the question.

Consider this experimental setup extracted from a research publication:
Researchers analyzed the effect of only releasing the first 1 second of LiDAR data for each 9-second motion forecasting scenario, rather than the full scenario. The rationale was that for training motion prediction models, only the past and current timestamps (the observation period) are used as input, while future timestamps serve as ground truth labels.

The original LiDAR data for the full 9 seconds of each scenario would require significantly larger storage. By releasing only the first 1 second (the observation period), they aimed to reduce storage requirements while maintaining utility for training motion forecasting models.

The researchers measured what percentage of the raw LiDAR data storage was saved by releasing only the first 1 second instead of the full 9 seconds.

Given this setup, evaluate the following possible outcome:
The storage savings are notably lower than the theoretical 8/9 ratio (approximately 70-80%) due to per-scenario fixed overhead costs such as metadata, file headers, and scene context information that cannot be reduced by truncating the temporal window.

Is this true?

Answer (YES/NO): NO